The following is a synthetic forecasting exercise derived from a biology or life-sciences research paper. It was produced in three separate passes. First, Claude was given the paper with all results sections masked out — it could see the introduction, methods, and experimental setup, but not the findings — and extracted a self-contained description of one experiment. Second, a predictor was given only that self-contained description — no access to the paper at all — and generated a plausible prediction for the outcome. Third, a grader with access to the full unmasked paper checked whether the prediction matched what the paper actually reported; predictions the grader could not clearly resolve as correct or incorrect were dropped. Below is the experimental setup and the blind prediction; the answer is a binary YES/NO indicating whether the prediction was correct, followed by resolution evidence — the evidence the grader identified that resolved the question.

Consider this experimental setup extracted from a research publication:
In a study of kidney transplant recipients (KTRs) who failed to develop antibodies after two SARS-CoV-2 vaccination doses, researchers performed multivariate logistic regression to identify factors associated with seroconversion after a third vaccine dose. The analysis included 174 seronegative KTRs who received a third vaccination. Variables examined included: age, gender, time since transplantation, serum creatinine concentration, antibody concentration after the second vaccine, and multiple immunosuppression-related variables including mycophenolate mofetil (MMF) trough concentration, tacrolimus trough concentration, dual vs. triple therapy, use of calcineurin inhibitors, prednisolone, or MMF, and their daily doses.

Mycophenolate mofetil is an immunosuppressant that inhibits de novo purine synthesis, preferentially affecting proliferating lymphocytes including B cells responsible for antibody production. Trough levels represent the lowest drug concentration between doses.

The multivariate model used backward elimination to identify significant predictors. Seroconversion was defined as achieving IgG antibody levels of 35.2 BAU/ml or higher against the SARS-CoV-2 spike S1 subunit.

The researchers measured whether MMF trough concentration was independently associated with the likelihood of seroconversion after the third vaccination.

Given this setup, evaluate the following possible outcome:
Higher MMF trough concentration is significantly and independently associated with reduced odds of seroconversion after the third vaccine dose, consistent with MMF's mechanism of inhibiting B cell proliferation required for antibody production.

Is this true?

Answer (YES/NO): YES